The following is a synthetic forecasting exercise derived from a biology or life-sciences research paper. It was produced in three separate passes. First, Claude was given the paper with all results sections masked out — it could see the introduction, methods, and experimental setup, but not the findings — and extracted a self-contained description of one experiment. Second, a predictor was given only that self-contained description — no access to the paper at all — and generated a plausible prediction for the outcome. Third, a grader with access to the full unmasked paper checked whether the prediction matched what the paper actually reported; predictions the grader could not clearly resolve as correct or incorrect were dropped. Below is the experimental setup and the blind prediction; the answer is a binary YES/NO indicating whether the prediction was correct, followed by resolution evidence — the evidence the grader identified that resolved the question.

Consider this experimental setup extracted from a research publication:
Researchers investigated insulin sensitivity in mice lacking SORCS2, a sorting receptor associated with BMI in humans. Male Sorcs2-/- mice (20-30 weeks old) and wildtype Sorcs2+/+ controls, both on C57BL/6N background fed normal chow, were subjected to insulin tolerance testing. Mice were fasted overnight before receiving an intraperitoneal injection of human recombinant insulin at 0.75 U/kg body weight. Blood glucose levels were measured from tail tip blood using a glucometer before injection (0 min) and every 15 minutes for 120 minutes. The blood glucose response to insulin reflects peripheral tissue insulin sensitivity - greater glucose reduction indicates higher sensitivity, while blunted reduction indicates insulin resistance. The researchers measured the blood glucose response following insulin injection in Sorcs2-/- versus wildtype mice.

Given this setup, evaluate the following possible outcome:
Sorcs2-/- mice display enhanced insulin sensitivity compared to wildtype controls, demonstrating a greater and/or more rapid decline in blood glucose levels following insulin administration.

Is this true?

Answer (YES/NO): NO